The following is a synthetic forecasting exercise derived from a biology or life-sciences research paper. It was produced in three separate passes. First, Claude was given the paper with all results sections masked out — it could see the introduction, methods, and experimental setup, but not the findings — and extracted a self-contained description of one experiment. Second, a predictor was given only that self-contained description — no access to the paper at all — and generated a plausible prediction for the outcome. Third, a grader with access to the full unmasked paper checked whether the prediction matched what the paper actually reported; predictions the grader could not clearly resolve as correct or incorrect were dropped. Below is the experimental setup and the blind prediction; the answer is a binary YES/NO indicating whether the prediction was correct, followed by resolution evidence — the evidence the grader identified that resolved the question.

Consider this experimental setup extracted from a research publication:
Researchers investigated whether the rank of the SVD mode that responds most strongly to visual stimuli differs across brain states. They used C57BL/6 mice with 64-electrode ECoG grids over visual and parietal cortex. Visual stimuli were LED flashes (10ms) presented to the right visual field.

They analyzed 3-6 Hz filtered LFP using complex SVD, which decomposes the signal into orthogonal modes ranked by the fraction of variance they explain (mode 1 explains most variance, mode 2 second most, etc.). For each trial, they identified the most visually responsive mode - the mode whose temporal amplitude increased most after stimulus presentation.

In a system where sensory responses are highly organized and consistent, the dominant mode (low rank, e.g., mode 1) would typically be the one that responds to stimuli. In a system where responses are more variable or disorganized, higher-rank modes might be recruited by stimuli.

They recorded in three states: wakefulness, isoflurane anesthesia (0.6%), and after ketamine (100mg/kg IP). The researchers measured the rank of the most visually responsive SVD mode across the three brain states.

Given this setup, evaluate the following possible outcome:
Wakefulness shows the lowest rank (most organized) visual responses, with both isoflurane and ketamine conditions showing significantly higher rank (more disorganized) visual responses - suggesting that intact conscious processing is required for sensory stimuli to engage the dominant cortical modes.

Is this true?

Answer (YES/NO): YES